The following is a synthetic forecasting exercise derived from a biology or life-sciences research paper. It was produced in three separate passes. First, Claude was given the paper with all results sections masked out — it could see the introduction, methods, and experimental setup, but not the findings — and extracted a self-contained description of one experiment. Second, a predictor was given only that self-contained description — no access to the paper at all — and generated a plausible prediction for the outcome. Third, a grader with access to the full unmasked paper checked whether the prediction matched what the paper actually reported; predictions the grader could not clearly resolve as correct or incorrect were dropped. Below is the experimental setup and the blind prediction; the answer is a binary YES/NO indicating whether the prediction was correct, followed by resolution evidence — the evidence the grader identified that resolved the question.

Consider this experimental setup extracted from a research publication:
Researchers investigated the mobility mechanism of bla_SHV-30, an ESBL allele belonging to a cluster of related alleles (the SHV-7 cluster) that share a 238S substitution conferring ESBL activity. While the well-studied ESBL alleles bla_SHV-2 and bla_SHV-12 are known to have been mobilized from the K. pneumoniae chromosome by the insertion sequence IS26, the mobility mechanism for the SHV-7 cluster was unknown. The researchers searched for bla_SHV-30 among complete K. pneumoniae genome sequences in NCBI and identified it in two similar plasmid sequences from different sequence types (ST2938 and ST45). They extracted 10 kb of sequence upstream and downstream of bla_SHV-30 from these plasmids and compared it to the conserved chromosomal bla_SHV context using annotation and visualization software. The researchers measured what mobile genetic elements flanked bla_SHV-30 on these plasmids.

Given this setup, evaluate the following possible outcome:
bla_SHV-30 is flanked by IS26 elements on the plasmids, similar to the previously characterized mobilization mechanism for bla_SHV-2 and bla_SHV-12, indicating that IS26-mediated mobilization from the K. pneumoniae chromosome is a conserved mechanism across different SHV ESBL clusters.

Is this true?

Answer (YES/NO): NO